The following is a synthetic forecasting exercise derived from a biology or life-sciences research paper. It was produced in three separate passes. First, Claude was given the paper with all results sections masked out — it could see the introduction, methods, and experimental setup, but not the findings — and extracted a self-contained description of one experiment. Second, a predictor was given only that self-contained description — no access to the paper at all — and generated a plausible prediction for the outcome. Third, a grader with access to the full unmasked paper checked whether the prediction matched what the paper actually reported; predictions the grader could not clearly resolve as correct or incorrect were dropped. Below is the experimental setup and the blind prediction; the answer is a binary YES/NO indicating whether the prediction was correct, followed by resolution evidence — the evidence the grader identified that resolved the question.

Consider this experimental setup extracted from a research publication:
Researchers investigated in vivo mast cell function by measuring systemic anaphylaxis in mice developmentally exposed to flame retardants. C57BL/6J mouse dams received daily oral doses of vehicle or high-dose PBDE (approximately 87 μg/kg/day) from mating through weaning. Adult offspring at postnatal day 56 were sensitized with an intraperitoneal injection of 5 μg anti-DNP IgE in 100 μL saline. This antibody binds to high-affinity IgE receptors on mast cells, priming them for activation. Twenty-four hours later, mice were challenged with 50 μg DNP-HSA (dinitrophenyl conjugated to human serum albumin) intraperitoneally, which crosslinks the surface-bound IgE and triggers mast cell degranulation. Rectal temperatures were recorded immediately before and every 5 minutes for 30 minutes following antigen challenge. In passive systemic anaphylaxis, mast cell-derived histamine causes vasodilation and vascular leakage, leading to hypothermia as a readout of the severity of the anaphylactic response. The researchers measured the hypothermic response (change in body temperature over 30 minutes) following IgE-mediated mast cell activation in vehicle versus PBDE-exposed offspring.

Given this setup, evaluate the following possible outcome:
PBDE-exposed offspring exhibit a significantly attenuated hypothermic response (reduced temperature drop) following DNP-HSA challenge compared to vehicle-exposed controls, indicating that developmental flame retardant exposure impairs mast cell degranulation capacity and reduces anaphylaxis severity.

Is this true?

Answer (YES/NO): YES